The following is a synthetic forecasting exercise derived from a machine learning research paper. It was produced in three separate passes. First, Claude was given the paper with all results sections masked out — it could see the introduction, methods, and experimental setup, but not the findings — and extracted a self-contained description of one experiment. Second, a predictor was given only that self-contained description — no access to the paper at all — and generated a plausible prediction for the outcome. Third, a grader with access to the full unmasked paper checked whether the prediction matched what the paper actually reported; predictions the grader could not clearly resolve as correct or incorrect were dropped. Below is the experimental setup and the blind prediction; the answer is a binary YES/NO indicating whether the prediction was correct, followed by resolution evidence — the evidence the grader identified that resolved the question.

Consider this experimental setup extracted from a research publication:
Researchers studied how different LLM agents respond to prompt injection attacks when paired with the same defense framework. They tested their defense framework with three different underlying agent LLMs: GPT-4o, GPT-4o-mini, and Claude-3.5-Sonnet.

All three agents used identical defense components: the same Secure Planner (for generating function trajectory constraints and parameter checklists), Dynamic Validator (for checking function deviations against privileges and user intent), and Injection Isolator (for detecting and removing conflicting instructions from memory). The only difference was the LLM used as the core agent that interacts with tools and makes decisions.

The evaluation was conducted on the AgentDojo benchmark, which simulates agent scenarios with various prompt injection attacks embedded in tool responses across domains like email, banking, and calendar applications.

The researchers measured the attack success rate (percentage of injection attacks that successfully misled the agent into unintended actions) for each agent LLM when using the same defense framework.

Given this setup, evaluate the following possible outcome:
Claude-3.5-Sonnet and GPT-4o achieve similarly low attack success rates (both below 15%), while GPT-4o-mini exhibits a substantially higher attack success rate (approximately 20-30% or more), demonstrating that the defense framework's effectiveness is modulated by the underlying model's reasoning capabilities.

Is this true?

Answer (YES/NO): NO